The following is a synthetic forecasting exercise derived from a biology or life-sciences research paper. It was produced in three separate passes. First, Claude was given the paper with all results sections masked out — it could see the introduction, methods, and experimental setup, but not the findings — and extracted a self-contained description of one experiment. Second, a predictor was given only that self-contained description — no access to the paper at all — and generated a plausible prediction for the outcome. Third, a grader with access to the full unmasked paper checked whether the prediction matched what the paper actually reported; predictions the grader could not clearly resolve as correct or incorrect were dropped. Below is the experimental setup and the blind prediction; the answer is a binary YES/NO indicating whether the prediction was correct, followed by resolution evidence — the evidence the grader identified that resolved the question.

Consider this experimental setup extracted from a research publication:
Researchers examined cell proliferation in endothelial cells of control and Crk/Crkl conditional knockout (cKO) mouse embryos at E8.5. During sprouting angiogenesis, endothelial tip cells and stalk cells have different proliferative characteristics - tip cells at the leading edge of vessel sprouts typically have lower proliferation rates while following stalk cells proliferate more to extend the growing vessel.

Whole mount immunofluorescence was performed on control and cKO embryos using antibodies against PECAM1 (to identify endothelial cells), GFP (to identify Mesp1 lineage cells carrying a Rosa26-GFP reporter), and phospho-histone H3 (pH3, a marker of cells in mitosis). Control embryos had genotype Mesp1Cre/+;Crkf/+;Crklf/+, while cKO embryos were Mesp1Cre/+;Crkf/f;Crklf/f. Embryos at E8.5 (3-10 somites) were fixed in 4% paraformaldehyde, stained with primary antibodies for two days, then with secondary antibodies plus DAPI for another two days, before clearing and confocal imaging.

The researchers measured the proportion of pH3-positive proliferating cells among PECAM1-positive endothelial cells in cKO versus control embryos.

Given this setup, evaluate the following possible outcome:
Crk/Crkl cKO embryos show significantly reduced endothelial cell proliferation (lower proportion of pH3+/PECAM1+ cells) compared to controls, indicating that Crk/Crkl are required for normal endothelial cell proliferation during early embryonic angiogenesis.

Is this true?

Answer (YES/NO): NO